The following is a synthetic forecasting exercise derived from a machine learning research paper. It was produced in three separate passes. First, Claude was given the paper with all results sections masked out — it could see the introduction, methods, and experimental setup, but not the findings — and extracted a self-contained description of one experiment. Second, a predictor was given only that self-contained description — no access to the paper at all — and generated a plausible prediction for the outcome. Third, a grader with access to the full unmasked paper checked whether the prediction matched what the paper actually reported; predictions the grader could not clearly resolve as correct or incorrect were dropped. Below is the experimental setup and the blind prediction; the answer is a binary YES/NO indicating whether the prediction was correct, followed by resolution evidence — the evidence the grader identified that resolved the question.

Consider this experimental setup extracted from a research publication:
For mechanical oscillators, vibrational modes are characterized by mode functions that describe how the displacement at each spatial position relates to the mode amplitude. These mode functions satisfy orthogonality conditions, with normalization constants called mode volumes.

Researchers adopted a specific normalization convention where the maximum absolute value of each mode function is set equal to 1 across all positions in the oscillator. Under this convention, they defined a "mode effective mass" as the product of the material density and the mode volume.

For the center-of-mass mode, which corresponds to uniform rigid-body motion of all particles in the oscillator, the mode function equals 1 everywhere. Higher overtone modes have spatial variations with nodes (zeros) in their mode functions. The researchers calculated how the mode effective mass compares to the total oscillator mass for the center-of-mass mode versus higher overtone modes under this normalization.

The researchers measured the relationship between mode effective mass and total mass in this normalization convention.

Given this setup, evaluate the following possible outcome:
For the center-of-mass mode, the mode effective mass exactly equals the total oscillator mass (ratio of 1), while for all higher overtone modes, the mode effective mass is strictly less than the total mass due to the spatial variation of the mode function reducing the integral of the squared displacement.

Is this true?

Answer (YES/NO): YES